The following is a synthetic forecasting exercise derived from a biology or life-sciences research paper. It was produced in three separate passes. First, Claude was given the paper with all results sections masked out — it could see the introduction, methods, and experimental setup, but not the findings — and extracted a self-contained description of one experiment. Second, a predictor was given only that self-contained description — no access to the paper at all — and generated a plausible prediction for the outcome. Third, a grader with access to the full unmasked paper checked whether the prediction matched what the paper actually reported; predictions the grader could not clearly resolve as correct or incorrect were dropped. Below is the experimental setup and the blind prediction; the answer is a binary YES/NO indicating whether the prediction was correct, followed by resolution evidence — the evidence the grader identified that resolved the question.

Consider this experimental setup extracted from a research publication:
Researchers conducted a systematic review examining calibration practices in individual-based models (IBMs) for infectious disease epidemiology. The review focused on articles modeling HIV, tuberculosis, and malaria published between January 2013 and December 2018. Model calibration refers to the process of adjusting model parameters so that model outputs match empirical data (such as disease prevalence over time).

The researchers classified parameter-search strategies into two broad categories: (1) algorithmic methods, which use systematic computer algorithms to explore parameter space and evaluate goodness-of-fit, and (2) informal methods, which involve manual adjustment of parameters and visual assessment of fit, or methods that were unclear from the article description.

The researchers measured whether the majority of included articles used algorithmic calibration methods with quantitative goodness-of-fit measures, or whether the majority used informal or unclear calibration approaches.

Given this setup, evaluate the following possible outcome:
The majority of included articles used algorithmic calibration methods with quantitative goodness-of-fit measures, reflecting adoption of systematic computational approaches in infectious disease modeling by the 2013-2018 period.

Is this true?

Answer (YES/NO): NO